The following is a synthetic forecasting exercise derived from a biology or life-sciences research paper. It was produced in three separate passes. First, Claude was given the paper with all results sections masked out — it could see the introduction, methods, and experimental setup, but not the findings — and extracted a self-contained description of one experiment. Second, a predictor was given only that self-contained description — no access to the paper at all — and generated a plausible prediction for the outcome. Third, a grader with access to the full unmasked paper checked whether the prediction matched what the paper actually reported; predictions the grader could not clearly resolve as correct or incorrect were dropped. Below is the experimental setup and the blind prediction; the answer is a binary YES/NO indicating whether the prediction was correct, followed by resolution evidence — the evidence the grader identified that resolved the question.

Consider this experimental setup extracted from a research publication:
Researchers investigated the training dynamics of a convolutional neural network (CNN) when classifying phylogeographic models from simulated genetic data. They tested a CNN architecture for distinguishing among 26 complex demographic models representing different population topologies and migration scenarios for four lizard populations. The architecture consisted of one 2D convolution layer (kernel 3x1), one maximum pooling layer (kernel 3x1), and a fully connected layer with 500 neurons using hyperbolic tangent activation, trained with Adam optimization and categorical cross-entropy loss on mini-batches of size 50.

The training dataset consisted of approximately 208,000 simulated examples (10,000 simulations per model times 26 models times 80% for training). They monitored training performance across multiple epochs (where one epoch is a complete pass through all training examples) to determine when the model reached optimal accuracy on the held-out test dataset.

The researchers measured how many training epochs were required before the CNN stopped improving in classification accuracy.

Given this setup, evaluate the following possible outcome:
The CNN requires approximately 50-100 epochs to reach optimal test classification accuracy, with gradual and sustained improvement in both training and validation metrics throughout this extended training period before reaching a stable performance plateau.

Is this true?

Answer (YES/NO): NO